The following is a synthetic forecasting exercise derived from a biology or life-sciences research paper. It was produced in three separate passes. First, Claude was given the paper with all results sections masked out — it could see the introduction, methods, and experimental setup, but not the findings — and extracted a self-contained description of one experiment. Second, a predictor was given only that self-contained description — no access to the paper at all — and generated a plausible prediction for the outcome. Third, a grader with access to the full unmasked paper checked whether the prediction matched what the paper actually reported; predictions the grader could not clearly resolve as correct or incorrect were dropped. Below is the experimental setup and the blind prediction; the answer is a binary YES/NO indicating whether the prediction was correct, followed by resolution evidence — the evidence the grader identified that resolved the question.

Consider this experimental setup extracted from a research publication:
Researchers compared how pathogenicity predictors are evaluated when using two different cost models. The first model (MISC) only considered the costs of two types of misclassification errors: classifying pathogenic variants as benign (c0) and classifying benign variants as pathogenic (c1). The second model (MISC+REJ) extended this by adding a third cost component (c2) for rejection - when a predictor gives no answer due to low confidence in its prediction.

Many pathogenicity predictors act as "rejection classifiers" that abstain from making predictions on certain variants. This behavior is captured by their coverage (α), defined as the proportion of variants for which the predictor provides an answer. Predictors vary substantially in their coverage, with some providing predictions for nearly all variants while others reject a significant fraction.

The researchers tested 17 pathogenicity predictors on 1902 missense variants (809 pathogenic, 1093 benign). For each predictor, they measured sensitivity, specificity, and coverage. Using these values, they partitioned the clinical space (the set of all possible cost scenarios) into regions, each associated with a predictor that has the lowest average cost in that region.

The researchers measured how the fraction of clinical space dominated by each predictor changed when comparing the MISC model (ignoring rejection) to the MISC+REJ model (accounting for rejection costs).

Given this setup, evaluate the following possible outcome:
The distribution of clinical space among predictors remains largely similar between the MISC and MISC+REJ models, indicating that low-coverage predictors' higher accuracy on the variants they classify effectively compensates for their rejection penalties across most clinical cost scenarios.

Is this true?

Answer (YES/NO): NO